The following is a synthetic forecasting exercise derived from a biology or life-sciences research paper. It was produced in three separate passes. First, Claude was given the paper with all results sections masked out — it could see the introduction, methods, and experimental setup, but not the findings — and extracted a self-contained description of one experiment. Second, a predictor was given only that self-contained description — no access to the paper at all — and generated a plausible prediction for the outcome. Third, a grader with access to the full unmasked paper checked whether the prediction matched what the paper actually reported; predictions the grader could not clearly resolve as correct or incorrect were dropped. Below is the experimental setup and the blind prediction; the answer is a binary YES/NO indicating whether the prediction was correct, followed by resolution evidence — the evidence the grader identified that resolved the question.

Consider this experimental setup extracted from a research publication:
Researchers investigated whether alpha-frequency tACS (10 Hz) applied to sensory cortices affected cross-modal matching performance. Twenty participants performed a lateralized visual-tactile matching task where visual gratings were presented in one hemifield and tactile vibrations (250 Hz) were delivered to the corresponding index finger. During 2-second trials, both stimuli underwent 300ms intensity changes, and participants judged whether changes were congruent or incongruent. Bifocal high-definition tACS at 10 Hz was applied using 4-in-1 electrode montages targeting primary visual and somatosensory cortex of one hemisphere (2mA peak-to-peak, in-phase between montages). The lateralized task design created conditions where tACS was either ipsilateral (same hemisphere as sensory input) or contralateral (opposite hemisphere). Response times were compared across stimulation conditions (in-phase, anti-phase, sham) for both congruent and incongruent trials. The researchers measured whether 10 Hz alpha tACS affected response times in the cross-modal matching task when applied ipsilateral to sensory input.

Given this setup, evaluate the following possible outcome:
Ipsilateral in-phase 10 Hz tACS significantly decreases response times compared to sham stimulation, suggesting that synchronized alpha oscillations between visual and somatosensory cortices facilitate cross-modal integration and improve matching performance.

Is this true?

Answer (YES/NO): NO